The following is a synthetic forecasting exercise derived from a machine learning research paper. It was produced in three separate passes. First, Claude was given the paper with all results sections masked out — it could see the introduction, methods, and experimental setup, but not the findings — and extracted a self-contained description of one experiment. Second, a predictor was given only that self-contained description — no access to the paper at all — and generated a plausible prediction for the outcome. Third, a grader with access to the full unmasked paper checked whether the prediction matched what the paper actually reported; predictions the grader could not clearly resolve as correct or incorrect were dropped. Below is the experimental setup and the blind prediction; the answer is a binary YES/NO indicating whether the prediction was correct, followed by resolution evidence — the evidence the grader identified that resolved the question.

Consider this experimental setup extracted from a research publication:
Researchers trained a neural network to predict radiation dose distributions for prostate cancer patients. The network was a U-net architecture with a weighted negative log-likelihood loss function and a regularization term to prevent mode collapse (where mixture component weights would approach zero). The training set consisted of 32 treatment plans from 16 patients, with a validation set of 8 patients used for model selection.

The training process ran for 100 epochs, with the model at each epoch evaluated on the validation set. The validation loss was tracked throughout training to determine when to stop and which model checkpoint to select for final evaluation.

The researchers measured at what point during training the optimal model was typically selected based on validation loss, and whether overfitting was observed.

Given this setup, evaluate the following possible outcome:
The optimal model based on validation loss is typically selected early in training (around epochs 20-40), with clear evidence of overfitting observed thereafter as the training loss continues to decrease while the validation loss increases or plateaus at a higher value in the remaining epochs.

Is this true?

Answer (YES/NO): NO